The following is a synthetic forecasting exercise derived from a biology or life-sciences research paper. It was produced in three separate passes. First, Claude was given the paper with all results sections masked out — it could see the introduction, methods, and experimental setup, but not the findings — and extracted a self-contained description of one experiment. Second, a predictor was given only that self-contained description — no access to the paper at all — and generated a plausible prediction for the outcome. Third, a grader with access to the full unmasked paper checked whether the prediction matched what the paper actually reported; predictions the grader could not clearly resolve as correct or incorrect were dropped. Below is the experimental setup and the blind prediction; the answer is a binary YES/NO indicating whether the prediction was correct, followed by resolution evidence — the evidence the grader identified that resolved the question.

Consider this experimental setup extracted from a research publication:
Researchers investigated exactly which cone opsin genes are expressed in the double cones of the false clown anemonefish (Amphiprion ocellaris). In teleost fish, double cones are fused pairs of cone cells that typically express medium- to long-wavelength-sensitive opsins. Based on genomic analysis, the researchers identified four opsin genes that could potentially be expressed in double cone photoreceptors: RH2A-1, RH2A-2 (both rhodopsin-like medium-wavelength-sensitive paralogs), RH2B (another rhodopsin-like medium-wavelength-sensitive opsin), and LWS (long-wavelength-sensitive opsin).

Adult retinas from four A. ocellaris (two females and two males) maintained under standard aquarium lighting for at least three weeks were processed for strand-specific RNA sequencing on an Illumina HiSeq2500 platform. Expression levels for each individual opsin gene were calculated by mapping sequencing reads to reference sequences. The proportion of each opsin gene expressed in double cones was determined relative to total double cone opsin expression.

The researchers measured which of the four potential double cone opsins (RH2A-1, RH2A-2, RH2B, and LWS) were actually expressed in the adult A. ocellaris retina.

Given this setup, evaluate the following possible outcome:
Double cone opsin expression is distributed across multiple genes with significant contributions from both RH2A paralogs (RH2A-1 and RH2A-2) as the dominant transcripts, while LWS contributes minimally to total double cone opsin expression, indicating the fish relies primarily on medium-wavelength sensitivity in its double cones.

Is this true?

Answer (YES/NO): NO